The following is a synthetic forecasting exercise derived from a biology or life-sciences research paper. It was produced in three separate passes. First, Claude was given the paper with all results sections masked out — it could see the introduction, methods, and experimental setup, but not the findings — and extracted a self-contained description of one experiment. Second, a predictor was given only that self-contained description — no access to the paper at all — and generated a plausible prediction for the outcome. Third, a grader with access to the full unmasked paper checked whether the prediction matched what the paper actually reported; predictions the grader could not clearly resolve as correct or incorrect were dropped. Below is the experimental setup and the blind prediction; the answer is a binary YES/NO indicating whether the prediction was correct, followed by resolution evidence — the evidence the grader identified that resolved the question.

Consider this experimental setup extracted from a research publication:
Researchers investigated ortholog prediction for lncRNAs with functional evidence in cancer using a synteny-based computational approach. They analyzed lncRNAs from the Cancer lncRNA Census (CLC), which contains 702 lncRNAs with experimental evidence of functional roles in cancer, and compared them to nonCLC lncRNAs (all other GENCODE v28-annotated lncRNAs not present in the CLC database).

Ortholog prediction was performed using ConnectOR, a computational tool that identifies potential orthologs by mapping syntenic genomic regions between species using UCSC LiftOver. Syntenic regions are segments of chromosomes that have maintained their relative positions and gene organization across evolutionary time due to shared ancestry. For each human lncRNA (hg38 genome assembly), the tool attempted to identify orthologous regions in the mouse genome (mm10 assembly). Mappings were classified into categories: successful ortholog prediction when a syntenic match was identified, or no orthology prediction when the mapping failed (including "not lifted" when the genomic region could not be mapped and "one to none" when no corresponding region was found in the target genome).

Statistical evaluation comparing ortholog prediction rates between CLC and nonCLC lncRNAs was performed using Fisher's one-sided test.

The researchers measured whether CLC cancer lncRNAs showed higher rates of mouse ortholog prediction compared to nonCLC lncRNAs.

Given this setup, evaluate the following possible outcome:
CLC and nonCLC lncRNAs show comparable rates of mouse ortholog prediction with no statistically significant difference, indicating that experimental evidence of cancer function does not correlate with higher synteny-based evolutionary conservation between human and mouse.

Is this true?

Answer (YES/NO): NO